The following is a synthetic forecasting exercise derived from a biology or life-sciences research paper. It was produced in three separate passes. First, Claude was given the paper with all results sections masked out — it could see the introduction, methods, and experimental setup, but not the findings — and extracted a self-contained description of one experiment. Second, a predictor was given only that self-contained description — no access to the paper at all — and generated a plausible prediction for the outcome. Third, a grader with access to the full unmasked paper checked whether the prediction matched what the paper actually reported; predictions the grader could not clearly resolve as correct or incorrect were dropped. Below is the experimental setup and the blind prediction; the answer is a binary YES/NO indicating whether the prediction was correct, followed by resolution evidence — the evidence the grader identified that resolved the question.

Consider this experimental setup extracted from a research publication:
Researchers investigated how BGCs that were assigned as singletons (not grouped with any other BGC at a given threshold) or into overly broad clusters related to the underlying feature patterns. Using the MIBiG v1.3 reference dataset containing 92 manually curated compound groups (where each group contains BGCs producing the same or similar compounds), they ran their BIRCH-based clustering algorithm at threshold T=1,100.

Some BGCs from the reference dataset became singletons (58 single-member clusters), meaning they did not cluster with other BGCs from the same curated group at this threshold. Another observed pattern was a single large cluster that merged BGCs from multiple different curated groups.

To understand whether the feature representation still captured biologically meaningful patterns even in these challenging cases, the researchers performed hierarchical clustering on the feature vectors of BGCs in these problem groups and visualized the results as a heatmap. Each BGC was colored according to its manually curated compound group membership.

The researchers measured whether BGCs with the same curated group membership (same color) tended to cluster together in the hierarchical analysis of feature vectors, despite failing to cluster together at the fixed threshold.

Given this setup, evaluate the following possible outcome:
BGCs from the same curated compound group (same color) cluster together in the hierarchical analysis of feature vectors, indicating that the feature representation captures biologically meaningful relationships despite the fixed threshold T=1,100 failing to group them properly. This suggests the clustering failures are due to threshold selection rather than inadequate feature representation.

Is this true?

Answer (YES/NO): YES